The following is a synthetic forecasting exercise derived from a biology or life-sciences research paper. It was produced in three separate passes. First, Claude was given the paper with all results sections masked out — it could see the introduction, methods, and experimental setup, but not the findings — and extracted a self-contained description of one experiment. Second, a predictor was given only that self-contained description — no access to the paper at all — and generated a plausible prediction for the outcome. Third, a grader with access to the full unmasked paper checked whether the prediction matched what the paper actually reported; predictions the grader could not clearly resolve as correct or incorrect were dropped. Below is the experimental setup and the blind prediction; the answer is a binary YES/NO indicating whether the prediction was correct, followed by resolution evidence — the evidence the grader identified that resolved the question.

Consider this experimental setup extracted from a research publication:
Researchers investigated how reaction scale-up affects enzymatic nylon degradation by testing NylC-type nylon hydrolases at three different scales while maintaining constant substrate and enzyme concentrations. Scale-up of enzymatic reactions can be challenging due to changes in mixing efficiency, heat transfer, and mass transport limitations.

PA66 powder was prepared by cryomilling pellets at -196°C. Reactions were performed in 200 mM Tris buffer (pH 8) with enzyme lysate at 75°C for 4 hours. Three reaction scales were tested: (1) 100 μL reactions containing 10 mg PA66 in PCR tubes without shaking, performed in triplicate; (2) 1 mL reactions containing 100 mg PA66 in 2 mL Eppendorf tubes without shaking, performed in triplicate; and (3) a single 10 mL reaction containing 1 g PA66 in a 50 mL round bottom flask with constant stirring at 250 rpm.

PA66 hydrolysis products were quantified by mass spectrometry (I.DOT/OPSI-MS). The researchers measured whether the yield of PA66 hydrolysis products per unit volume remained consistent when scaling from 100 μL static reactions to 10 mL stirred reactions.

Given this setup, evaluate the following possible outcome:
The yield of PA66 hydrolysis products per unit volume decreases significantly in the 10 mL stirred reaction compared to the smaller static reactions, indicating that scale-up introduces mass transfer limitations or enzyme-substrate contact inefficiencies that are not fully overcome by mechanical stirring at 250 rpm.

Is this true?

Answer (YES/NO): NO